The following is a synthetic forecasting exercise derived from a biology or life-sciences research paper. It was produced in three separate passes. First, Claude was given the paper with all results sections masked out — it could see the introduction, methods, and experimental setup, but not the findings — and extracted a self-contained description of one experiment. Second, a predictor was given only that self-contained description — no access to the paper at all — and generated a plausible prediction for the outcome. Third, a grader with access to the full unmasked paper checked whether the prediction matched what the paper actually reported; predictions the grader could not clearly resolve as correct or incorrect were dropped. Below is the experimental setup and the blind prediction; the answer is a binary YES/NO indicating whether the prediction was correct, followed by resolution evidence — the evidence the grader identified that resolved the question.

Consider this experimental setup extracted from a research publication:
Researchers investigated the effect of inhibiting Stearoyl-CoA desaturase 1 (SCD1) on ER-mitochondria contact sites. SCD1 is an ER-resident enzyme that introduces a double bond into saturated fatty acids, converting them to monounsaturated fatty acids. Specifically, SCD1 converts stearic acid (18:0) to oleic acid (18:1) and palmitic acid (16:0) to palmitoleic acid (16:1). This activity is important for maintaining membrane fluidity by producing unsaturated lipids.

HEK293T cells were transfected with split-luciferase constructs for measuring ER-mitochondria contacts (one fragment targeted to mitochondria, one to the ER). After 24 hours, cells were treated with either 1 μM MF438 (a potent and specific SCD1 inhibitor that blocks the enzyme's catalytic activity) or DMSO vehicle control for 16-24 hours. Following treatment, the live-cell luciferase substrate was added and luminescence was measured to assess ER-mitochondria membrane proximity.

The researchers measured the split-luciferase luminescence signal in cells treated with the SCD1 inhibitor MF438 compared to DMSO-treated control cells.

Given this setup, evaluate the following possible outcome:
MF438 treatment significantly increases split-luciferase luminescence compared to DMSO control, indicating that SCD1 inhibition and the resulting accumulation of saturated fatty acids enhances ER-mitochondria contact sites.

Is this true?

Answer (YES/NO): YES